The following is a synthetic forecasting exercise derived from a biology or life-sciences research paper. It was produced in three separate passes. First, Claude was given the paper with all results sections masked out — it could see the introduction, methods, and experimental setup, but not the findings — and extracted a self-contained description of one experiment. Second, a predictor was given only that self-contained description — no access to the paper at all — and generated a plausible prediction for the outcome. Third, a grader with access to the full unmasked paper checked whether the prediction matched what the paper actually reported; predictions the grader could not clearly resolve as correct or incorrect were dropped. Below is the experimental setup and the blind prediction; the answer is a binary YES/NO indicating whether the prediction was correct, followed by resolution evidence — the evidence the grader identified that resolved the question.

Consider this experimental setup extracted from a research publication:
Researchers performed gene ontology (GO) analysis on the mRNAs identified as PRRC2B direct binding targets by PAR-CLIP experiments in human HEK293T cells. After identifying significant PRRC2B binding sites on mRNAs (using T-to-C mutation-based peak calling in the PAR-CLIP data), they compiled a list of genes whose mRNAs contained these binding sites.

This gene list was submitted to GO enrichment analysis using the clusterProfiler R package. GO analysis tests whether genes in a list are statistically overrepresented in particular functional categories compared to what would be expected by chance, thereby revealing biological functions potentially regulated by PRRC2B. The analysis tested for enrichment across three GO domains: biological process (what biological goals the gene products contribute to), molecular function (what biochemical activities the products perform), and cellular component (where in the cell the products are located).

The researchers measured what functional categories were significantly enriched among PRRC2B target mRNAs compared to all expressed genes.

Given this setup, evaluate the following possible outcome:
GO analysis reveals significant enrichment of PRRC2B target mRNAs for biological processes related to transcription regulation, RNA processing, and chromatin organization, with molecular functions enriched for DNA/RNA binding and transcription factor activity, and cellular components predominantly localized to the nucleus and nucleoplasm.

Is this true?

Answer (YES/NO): NO